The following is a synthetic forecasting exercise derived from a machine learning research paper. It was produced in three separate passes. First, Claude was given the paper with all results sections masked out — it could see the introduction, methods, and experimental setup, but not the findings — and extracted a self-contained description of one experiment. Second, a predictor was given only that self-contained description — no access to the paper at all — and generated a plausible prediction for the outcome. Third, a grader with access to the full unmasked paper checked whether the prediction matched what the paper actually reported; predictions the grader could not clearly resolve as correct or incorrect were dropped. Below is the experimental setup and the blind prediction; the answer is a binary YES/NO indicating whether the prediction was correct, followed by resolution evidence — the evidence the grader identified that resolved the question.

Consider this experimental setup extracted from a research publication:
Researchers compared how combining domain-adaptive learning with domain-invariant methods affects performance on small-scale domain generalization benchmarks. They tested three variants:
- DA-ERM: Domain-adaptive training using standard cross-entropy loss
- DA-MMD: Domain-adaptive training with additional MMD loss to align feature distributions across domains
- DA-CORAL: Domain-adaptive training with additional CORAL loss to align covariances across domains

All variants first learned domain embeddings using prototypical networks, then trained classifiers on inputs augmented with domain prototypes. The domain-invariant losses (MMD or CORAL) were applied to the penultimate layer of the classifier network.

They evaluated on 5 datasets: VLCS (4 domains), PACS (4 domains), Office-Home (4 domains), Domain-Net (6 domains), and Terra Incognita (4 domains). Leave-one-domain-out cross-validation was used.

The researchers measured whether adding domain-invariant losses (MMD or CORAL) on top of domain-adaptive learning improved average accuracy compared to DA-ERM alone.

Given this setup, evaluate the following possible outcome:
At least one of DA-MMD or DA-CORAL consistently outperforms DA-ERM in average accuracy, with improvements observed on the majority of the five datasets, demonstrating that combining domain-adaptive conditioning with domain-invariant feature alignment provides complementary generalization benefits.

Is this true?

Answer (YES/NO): YES